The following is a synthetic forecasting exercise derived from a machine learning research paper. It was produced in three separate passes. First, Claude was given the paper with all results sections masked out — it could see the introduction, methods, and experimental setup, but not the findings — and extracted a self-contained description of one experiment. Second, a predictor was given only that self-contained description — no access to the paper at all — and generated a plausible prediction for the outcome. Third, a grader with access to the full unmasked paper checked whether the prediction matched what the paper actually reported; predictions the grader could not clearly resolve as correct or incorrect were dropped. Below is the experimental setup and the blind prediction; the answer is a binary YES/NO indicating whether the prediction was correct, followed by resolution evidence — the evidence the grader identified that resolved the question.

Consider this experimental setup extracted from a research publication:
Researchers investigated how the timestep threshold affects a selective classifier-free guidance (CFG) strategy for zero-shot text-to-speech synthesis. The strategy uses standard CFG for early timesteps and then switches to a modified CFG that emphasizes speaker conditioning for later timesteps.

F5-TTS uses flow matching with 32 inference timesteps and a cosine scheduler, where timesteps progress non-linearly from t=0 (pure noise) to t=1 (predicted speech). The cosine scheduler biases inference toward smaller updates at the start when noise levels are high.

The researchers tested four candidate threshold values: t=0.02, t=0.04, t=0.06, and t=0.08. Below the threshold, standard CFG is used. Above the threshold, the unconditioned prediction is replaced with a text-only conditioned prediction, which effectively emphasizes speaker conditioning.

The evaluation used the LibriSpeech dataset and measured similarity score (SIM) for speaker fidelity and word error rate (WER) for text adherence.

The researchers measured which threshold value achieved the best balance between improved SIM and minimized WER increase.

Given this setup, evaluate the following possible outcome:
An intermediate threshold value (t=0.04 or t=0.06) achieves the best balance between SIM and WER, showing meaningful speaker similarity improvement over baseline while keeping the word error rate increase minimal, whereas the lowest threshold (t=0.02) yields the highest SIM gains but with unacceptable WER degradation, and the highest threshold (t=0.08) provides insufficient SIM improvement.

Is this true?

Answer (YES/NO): NO